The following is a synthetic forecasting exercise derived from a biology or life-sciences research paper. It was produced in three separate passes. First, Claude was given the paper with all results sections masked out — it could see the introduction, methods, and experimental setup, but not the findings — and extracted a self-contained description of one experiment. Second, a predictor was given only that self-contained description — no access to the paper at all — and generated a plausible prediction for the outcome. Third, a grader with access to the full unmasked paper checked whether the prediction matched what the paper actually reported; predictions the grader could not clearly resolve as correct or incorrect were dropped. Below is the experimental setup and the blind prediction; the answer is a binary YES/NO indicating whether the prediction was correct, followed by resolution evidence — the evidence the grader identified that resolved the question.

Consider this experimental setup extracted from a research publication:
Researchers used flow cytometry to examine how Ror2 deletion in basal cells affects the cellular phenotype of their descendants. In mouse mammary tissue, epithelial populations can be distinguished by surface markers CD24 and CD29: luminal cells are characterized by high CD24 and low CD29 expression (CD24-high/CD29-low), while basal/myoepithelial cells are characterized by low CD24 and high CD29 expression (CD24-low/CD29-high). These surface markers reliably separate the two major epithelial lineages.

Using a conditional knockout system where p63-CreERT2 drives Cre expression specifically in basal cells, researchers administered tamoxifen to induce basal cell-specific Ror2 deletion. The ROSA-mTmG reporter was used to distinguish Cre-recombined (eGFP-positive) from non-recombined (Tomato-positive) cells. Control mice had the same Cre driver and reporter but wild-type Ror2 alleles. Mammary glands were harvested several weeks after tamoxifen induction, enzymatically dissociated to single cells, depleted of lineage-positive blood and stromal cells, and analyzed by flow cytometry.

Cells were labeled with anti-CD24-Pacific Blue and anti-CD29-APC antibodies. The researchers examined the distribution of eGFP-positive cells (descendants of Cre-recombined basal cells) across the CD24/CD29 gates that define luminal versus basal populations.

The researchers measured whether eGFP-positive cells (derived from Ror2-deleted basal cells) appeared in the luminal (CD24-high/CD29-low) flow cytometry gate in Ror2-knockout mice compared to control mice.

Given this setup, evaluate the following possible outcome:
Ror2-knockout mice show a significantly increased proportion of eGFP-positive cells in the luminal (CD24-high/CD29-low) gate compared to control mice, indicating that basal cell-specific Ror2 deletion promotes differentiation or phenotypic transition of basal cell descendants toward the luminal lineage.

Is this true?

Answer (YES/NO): YES